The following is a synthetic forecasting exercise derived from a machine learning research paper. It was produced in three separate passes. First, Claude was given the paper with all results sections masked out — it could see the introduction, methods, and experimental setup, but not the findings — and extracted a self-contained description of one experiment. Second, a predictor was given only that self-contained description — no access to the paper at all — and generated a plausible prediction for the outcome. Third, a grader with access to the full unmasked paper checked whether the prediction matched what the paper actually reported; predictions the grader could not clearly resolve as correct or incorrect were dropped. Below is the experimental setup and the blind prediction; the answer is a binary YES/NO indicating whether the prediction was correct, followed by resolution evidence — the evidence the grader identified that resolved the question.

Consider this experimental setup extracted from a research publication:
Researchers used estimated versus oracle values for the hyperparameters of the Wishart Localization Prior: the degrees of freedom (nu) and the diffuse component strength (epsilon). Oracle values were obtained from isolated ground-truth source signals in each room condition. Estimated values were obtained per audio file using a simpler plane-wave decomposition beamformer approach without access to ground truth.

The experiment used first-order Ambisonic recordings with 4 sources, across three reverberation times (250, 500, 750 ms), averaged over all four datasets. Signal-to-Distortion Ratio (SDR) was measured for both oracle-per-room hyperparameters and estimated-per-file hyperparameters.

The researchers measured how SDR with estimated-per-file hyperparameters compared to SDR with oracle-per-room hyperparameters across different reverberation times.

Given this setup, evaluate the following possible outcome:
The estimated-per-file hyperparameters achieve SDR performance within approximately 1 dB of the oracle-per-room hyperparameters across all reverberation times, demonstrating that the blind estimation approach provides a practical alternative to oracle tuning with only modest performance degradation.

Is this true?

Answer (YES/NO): NO